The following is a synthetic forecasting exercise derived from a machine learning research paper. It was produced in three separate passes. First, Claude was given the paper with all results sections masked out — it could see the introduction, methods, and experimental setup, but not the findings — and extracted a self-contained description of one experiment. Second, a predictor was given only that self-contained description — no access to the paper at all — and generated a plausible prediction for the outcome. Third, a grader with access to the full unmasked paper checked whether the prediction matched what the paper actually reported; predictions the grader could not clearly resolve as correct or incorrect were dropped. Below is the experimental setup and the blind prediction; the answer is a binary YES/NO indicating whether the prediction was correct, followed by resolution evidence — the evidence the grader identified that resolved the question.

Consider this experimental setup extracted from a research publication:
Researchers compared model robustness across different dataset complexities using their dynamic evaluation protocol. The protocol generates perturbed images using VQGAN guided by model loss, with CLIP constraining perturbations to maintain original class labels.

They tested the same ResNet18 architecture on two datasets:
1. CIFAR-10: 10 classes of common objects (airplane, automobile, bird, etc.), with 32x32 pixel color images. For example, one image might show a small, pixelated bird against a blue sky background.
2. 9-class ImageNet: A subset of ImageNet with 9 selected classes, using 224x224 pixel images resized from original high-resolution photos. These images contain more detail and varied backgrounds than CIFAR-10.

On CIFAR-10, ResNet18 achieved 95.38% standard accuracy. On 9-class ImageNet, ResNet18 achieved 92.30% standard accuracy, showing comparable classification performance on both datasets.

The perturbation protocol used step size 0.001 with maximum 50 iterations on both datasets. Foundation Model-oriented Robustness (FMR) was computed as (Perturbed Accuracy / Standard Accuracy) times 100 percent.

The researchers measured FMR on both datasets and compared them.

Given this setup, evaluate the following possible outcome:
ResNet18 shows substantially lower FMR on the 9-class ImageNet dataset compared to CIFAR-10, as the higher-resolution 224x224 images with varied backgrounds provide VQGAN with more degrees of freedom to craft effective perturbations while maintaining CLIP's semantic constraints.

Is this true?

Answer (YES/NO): YES